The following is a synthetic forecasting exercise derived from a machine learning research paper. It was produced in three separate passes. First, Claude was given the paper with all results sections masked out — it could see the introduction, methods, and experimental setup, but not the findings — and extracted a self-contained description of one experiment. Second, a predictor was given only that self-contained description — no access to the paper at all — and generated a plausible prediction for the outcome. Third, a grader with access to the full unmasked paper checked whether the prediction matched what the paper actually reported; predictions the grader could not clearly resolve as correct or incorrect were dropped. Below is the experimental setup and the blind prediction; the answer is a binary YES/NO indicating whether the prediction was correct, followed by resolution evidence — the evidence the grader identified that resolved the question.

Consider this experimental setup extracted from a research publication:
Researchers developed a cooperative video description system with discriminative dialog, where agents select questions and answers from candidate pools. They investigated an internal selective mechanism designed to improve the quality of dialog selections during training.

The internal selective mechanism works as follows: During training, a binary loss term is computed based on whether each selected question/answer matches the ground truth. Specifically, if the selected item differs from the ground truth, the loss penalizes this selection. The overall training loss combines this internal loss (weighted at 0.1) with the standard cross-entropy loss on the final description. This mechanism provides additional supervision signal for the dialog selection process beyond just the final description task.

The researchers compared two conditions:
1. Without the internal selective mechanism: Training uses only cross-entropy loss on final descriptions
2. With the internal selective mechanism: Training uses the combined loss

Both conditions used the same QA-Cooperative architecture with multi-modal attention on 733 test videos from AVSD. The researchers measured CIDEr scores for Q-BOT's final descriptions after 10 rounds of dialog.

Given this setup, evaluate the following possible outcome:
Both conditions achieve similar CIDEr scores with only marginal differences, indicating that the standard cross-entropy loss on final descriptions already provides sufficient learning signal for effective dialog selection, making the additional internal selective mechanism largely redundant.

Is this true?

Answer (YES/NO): NO